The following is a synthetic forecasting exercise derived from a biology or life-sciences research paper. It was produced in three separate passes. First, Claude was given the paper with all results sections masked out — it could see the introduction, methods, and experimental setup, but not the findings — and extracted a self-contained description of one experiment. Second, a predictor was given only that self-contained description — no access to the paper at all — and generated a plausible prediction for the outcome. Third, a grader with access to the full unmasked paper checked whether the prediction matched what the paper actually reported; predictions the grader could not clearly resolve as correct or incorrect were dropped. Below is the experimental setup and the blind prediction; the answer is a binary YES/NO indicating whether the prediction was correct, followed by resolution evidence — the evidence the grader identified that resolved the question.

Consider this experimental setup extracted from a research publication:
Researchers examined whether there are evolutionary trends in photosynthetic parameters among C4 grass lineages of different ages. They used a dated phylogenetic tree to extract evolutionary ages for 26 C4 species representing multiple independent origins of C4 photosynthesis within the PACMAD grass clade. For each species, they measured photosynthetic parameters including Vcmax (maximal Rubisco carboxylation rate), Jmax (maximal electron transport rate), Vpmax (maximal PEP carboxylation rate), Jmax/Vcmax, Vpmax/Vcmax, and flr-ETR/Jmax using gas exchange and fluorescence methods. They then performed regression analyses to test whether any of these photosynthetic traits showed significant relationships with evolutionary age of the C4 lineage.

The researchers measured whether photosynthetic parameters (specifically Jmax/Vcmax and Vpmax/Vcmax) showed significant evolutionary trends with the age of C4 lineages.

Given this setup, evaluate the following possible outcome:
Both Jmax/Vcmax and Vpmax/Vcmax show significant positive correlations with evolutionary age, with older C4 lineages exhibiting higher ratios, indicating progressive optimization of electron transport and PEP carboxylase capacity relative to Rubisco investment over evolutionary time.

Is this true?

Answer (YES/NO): NO